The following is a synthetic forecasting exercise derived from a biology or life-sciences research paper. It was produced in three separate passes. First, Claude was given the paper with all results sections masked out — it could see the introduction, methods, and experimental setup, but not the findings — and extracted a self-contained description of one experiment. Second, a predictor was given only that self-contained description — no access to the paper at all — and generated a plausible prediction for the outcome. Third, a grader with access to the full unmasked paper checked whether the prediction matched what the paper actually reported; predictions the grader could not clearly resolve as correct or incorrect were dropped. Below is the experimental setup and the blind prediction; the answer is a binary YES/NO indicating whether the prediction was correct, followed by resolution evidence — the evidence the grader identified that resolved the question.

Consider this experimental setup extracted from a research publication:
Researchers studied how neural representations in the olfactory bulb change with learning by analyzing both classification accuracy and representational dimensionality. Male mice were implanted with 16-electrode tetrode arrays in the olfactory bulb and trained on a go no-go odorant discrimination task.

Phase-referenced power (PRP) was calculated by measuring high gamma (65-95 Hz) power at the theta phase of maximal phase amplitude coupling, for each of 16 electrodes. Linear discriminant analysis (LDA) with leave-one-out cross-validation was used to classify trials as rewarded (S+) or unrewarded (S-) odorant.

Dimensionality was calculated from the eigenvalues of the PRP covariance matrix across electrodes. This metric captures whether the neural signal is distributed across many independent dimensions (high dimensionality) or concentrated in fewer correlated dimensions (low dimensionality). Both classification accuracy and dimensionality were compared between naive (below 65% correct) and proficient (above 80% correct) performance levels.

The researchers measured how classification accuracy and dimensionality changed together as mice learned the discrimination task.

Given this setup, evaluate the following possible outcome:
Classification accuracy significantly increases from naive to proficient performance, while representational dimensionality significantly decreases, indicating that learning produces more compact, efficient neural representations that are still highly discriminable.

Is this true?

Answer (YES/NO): YES